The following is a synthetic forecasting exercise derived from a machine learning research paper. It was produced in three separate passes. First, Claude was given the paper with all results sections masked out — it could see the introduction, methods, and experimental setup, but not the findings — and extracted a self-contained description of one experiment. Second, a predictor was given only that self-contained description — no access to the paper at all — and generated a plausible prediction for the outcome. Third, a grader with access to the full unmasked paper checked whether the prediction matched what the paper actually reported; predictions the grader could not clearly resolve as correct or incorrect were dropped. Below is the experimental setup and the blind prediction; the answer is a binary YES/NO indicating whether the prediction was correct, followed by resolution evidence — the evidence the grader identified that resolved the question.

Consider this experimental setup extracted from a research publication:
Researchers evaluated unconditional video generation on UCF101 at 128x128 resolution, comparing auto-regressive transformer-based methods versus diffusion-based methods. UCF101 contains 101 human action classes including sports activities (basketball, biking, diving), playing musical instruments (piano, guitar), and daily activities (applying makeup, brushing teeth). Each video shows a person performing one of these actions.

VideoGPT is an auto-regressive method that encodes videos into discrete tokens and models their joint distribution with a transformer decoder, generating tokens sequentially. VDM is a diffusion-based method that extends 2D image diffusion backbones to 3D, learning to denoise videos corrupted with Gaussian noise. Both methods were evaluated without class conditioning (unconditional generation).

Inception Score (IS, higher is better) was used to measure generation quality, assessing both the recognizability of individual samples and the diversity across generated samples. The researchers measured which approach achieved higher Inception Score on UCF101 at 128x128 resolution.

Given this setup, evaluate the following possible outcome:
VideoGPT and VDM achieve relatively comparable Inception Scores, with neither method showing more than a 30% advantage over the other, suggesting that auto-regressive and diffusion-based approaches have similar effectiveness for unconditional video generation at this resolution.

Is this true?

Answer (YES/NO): NO